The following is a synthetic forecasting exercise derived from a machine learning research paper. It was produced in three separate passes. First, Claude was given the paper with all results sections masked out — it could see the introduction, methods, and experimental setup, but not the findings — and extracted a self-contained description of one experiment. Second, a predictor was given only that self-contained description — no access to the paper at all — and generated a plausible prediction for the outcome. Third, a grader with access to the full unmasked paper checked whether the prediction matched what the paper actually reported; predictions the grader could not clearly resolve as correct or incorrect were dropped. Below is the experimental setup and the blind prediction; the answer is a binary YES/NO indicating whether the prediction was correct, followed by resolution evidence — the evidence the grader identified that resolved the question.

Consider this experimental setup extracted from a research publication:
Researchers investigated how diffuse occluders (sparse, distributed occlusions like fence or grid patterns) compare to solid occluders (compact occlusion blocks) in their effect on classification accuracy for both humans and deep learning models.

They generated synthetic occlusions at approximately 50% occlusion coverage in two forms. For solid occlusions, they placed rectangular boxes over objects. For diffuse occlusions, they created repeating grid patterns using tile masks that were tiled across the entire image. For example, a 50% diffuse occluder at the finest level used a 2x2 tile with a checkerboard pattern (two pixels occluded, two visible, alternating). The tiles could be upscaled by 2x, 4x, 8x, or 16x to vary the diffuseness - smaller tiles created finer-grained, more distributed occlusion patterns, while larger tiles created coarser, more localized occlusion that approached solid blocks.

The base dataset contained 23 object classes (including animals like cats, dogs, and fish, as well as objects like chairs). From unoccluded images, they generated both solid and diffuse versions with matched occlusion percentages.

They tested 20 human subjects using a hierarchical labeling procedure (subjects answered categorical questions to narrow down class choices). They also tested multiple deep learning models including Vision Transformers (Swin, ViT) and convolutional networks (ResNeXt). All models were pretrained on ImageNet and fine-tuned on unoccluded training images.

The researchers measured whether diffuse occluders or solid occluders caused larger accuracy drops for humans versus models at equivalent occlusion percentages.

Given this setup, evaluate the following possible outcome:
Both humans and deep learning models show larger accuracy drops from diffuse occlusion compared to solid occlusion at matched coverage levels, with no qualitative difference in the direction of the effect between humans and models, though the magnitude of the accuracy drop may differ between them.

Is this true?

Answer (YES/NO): NO